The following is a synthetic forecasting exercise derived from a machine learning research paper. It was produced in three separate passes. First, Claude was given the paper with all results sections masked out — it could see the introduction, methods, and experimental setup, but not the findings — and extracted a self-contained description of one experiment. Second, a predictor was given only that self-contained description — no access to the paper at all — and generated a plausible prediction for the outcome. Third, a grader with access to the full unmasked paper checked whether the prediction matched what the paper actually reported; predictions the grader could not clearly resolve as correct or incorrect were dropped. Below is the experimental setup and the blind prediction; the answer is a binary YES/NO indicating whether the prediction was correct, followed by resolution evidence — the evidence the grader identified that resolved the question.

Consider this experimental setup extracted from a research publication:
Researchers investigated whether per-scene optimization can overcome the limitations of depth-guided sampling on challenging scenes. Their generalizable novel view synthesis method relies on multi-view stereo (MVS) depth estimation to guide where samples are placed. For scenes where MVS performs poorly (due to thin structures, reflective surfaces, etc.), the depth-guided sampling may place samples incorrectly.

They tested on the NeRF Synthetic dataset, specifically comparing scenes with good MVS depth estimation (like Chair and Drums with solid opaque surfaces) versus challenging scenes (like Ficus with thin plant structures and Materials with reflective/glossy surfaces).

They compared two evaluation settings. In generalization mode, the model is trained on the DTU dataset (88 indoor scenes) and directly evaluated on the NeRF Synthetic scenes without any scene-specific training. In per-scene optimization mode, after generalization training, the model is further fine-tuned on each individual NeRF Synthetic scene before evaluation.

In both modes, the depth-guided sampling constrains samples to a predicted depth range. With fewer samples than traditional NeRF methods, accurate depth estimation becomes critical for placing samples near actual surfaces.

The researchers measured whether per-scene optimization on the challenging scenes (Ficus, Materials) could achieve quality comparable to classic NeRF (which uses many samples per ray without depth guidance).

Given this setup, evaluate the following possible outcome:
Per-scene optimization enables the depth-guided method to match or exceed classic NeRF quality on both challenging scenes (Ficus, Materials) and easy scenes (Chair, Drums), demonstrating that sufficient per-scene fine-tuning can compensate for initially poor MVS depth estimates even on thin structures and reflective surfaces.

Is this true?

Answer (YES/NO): NO